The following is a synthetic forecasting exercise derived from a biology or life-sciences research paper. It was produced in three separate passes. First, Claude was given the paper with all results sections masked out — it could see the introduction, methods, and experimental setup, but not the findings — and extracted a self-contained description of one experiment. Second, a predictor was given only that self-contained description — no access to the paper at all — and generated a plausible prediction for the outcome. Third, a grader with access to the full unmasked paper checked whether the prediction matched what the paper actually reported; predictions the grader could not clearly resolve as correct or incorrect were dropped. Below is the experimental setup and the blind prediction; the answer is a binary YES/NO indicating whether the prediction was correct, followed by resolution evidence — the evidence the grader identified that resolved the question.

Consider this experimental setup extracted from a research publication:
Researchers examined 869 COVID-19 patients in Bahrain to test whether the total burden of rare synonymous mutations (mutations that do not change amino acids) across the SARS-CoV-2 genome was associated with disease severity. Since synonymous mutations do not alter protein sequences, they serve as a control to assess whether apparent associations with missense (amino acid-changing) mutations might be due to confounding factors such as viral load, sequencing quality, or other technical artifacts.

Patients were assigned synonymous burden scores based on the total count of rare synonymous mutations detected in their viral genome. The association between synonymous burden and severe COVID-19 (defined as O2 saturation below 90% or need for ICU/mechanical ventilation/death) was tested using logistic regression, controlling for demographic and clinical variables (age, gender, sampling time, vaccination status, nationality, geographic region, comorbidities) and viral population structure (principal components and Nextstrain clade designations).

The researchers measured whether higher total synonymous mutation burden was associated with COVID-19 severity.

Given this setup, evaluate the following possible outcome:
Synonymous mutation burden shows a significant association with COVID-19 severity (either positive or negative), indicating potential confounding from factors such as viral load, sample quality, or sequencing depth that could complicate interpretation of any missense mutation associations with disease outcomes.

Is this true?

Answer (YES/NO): NO